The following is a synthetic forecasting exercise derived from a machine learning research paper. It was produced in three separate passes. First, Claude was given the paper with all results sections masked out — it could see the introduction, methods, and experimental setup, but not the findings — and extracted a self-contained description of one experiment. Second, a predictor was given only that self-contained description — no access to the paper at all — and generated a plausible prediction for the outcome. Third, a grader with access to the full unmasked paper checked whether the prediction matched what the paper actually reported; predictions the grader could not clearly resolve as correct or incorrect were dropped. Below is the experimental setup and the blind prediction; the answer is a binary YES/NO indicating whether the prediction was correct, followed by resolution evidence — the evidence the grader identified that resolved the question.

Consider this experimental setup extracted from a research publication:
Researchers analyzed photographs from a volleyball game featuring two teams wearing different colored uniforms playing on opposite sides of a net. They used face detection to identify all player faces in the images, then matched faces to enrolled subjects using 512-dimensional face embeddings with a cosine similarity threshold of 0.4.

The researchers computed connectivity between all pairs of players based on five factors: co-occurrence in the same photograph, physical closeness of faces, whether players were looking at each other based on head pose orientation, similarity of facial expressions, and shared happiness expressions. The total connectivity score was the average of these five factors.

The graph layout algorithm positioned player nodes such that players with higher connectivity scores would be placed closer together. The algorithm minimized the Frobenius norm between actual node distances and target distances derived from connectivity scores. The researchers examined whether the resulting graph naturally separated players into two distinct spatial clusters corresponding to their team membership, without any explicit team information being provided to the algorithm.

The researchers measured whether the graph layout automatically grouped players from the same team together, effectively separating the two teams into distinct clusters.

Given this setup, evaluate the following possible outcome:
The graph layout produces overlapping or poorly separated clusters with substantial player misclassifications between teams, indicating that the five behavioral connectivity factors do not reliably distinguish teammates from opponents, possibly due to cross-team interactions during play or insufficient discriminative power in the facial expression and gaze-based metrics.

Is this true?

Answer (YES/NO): NO